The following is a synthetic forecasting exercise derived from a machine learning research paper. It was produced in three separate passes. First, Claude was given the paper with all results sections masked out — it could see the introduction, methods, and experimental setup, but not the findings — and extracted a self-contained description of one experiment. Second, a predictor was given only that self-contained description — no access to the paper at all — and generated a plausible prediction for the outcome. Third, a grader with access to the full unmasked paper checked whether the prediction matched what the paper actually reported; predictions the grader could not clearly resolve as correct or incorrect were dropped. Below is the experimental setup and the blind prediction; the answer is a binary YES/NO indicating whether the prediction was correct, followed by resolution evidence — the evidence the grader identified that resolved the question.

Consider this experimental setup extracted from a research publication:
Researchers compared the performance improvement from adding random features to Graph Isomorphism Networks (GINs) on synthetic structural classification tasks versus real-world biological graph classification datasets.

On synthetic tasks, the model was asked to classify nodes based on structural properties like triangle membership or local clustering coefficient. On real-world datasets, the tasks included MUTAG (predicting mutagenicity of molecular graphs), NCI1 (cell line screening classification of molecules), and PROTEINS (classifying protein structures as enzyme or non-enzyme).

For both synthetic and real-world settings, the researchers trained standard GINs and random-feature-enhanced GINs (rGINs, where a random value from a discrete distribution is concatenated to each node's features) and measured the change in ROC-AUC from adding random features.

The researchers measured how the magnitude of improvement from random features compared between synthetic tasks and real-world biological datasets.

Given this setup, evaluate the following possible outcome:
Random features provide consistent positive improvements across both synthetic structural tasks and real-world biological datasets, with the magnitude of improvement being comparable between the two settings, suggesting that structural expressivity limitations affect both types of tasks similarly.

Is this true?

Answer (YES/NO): NO